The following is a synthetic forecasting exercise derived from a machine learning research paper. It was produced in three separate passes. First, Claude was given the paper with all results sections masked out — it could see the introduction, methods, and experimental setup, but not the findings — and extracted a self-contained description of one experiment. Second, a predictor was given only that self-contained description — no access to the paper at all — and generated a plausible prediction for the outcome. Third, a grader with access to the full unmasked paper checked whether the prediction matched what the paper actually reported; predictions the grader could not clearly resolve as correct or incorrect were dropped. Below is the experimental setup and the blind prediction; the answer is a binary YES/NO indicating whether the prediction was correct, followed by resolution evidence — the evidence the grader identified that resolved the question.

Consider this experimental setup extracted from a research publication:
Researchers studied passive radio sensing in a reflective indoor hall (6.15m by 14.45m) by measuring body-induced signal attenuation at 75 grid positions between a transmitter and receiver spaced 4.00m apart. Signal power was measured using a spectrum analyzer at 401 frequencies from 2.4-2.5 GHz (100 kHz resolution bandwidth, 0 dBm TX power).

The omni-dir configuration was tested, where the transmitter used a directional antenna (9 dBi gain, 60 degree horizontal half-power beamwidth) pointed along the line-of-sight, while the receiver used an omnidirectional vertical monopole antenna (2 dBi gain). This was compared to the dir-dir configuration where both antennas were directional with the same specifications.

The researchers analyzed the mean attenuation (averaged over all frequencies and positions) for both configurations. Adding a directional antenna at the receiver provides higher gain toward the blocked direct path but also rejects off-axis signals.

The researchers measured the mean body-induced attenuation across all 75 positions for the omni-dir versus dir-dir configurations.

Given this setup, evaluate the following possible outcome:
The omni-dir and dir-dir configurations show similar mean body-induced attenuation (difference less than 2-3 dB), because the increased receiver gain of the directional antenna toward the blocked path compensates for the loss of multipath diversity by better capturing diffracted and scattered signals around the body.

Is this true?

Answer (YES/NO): NO